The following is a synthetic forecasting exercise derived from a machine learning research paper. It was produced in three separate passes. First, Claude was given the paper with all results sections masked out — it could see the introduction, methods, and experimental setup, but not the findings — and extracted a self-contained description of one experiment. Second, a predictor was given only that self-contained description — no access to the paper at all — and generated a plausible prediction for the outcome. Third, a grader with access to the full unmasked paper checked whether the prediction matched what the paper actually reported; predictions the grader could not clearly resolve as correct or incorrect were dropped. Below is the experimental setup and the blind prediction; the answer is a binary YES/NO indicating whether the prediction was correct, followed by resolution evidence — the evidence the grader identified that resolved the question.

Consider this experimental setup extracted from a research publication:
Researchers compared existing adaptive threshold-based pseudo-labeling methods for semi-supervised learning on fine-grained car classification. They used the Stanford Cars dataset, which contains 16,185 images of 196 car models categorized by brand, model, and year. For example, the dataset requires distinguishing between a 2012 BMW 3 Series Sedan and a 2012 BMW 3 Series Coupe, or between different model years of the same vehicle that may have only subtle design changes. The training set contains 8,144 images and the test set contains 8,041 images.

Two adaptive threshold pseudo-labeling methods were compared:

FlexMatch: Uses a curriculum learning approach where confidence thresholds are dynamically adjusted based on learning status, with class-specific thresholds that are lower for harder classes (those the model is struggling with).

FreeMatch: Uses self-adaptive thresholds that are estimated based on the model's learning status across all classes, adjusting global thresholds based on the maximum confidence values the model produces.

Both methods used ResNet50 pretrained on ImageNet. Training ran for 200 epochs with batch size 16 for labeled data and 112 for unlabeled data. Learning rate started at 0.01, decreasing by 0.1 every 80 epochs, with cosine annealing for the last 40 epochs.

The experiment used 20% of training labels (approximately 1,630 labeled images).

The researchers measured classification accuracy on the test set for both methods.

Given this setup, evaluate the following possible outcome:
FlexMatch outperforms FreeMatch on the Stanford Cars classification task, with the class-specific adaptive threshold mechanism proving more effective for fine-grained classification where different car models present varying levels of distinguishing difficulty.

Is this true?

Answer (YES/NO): NO